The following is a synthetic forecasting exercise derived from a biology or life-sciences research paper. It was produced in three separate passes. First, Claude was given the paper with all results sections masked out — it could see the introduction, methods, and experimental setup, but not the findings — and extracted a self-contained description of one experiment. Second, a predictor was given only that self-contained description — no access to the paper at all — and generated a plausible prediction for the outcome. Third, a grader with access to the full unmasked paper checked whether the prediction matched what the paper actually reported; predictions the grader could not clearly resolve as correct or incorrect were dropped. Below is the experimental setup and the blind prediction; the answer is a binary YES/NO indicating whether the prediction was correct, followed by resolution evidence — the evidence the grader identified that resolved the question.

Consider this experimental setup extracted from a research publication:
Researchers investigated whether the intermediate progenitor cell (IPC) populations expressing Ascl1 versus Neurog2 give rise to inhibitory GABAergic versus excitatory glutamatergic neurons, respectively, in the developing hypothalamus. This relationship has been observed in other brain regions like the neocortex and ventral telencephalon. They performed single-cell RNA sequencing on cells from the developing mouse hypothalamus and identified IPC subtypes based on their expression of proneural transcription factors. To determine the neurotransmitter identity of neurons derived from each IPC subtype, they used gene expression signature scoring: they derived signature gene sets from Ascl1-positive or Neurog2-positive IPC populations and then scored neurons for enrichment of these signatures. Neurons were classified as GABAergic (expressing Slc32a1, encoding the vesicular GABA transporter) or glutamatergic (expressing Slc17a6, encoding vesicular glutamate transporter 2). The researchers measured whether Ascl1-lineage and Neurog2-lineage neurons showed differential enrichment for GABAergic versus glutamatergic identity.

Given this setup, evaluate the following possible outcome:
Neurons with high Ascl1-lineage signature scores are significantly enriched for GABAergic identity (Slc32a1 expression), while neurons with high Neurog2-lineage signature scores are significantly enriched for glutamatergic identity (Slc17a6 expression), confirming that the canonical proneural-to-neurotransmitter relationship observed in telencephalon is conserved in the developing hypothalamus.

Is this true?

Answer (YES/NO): NO